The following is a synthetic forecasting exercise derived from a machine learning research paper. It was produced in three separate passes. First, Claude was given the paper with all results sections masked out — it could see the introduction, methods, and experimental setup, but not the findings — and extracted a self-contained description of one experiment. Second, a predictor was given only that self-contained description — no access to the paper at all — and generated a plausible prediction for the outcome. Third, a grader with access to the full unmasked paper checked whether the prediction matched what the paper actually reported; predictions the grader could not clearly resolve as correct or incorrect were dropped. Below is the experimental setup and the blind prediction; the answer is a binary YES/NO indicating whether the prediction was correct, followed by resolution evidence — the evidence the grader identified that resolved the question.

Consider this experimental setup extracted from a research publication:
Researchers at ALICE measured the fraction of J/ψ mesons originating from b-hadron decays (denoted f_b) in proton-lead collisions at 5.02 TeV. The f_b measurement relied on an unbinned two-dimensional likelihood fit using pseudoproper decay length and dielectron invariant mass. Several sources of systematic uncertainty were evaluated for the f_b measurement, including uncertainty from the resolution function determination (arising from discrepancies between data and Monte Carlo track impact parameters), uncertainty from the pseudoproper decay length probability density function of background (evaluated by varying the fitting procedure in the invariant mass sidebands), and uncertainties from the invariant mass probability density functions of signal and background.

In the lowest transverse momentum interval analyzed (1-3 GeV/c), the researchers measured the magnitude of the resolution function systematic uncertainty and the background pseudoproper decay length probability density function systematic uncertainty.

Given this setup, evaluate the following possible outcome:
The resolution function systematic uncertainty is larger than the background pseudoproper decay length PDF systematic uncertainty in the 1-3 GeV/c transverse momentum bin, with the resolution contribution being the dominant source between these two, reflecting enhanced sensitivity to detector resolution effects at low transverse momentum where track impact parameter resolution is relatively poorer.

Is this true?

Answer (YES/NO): YES